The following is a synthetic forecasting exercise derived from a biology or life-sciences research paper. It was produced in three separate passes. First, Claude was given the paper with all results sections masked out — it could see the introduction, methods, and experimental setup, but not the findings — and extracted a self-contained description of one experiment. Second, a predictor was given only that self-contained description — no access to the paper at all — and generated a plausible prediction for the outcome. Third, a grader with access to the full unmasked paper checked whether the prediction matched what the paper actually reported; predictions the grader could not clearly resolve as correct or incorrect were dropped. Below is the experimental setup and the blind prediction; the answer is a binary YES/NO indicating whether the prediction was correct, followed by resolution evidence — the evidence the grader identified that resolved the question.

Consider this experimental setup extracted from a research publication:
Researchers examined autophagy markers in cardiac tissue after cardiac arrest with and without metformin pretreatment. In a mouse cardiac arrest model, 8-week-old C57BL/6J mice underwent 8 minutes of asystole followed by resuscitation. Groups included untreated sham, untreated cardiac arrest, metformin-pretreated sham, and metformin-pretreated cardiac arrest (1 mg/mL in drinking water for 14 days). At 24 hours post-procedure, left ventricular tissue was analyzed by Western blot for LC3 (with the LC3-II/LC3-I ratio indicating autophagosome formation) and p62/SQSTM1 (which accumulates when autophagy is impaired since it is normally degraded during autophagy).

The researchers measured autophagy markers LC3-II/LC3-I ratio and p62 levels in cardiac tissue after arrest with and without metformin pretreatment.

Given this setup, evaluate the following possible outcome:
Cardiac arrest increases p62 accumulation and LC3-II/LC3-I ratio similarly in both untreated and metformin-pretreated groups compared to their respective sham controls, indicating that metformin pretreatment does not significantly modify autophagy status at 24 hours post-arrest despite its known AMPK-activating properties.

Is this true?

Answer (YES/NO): NO